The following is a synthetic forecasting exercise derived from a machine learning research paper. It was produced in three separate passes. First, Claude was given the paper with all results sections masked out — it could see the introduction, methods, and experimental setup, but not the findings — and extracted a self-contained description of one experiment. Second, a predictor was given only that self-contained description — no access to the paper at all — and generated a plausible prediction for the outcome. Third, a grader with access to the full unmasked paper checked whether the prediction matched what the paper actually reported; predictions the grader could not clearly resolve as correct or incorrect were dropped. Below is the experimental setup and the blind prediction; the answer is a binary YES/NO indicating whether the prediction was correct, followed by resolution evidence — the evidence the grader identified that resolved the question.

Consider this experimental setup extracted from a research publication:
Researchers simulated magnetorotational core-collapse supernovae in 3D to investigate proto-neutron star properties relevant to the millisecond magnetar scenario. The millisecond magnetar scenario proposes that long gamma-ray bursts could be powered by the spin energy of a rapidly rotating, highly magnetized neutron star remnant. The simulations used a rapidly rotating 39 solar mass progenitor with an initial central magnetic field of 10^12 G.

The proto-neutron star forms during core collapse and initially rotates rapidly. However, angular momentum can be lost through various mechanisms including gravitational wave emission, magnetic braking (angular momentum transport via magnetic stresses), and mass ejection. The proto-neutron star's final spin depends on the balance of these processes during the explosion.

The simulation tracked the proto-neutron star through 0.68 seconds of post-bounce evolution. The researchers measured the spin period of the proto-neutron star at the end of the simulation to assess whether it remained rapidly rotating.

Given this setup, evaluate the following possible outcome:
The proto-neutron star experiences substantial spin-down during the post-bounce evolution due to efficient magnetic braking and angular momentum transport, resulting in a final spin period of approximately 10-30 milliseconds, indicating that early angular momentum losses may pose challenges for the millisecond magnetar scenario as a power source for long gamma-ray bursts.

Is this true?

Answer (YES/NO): YES